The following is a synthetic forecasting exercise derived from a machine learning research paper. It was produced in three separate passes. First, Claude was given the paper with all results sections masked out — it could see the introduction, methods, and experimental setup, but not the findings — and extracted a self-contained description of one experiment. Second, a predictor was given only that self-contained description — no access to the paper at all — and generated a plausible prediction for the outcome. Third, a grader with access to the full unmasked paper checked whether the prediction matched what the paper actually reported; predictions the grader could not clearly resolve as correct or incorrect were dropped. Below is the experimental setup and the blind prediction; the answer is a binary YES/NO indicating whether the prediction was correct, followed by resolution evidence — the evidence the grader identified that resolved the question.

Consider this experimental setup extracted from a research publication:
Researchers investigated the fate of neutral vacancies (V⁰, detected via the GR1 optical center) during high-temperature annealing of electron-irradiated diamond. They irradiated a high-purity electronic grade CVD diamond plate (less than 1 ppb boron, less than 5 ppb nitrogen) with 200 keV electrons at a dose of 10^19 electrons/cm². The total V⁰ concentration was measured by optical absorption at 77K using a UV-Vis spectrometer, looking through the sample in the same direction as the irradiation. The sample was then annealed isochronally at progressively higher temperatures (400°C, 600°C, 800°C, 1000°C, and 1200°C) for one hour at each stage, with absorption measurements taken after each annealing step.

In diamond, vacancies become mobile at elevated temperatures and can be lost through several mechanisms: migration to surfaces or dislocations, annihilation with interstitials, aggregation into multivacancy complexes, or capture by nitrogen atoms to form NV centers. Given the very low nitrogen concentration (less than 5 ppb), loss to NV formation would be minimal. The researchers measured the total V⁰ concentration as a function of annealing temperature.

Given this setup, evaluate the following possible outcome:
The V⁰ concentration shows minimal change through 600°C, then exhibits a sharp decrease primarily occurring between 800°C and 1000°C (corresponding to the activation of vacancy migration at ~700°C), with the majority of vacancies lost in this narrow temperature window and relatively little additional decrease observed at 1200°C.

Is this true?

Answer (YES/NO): NO